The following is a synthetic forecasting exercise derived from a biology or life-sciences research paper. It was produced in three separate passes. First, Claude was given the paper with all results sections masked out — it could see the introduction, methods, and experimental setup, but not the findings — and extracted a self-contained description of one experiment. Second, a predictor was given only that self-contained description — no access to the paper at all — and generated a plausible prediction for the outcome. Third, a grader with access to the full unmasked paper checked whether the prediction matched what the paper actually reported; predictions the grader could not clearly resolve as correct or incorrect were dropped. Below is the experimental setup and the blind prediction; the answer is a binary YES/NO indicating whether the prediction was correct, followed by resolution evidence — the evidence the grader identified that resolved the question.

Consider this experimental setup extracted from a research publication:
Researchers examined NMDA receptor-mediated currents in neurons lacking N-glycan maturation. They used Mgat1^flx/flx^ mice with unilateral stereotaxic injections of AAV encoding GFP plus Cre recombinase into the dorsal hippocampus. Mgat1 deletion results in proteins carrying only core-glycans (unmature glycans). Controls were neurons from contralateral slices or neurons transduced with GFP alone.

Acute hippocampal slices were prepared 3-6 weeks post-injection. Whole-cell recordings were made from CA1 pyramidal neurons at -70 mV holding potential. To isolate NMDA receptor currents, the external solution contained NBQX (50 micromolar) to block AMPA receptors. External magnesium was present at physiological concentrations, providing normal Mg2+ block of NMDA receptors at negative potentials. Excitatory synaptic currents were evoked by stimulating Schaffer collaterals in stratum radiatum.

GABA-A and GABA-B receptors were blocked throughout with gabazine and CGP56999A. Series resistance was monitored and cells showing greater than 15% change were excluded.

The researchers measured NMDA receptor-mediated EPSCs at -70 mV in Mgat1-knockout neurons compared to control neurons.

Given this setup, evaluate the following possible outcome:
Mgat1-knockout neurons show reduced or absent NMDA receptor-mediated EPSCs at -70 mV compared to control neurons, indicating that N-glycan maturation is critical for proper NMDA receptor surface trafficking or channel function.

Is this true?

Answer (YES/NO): YES